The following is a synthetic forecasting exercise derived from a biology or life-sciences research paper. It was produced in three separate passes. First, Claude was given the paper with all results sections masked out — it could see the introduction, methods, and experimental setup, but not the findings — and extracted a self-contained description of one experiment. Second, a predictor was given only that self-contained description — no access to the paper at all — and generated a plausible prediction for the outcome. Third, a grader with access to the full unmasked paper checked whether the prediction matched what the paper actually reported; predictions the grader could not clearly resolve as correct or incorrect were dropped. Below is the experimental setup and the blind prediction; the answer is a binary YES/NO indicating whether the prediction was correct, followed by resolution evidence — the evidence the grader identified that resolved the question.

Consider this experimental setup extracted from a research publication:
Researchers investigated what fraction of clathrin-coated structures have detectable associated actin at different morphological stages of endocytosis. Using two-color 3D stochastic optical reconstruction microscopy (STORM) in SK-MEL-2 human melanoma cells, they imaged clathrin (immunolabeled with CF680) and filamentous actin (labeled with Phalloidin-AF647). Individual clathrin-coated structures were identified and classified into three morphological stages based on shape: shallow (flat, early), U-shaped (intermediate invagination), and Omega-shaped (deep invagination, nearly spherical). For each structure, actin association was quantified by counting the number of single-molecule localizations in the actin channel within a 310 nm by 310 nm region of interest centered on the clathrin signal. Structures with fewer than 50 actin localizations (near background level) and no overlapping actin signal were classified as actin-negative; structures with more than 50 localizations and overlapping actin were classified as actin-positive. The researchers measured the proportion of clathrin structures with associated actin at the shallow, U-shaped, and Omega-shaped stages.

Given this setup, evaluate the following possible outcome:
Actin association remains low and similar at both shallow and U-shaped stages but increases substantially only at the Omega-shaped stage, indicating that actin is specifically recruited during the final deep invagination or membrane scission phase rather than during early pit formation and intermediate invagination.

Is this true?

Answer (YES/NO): NO